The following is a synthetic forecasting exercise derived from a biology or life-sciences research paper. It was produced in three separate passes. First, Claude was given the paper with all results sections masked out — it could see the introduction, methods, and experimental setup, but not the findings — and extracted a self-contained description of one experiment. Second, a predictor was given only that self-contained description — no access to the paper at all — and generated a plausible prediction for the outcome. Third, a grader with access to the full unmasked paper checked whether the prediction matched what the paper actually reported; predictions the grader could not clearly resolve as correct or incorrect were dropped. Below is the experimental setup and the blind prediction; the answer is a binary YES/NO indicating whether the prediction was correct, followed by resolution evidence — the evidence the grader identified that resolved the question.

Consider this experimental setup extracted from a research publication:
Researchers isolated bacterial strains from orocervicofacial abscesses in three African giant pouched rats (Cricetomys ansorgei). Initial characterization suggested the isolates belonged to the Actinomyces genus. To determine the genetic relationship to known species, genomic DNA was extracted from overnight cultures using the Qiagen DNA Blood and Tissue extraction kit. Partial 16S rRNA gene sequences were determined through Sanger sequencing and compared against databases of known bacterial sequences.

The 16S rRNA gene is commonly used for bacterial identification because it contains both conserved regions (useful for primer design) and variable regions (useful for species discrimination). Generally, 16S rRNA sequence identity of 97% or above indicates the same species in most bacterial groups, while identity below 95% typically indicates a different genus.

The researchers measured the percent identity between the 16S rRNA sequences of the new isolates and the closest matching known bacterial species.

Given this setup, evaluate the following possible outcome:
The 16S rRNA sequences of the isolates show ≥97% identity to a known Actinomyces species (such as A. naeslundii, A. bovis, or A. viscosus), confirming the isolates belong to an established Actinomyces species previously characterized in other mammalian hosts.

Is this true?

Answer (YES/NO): NO